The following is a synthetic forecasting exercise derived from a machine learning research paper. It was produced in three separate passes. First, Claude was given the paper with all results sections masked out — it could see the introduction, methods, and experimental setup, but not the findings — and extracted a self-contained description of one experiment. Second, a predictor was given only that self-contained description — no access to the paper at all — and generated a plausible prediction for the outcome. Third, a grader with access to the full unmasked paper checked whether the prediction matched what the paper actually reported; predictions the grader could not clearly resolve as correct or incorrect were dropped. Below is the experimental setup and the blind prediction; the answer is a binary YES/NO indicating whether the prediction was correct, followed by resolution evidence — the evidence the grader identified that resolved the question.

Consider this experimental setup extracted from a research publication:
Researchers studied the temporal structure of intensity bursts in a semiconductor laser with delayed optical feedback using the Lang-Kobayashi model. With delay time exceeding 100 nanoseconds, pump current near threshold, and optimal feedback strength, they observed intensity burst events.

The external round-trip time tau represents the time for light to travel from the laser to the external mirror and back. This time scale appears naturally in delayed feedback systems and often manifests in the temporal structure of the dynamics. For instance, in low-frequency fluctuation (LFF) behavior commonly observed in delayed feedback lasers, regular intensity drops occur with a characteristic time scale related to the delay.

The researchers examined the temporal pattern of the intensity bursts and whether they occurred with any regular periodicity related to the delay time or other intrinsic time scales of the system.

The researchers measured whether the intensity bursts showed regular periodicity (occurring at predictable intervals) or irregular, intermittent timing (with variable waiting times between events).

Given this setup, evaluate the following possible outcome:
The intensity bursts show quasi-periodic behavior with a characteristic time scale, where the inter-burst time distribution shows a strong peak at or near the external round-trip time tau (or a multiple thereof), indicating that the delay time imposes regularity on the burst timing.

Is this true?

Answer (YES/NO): NO